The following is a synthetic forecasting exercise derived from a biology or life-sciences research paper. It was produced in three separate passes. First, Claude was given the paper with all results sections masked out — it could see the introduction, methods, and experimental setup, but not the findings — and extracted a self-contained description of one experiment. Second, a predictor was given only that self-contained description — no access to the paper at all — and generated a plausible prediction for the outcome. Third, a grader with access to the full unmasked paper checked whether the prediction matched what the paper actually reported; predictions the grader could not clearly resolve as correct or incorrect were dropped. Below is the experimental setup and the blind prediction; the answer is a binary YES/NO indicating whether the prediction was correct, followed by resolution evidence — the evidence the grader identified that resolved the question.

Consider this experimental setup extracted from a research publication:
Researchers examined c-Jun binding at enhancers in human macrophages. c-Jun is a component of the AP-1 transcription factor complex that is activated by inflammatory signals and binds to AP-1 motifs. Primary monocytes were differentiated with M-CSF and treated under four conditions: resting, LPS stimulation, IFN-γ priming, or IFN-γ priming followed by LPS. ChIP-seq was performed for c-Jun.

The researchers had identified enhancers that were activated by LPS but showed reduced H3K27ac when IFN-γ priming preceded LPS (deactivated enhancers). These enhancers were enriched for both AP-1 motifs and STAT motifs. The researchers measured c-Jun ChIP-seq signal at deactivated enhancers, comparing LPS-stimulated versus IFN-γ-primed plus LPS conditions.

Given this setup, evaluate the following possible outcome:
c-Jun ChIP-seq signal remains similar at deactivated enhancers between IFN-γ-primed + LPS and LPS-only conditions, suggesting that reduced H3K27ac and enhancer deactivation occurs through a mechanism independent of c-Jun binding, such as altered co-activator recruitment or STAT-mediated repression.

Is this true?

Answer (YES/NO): NO